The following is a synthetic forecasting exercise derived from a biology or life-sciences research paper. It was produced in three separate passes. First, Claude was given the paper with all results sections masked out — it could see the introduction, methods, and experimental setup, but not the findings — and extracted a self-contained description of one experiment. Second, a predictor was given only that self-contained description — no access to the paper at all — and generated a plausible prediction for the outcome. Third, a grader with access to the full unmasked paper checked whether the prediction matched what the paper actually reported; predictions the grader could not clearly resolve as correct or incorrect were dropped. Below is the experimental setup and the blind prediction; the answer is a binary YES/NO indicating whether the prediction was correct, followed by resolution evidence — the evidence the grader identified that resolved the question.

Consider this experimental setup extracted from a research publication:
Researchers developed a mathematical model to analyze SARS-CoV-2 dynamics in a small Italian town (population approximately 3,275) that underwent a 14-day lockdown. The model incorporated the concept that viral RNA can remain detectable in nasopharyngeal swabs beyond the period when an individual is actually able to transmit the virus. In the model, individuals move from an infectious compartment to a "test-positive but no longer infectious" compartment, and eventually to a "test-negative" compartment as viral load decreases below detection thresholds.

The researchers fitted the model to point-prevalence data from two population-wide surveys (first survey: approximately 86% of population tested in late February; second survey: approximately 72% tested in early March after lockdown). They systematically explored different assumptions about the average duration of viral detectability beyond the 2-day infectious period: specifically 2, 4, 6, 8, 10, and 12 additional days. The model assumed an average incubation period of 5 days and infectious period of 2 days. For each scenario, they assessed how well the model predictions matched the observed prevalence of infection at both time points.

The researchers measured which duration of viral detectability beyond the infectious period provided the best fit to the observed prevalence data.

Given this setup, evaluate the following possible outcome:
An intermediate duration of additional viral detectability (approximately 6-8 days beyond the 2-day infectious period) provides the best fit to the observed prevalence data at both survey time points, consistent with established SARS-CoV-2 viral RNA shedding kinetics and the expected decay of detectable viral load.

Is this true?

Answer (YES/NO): NO